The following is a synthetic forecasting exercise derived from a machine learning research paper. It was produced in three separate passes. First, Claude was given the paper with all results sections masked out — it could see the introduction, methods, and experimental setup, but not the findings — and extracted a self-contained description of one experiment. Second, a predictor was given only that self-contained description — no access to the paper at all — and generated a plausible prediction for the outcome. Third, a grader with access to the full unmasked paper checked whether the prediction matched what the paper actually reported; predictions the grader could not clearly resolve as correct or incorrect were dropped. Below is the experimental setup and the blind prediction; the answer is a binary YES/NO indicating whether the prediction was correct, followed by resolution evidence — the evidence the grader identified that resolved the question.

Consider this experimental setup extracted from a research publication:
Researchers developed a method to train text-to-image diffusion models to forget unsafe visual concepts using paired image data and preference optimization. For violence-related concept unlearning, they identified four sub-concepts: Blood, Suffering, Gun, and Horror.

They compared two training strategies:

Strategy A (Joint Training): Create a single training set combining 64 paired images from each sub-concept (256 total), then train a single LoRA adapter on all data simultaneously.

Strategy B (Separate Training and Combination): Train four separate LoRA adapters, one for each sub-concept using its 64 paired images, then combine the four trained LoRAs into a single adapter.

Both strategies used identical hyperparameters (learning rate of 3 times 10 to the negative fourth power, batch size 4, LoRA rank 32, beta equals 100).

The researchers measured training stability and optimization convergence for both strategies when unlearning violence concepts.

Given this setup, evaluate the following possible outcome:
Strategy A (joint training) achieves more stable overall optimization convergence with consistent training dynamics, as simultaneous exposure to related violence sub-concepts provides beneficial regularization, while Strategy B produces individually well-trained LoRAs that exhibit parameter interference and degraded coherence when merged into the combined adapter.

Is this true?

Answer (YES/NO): NO